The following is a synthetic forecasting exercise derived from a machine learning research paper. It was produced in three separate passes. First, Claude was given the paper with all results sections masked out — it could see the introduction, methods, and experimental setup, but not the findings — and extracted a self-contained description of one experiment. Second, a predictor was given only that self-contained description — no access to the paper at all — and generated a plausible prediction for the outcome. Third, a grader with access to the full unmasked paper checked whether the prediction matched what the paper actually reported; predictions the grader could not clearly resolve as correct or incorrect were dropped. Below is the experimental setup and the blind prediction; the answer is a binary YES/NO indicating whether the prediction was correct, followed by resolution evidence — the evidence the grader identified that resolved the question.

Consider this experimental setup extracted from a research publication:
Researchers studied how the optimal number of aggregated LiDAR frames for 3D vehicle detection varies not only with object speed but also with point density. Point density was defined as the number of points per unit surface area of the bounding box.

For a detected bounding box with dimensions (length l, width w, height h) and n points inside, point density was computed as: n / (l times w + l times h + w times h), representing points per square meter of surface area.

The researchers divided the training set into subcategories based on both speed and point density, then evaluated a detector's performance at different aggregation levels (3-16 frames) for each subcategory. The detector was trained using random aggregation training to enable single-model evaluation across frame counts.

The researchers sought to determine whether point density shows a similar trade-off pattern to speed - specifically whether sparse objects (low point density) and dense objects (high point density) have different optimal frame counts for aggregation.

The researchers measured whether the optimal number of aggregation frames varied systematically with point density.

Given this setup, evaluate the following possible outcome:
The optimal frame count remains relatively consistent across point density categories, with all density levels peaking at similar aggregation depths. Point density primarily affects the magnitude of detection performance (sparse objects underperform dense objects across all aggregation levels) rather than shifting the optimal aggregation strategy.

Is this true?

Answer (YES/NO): NO